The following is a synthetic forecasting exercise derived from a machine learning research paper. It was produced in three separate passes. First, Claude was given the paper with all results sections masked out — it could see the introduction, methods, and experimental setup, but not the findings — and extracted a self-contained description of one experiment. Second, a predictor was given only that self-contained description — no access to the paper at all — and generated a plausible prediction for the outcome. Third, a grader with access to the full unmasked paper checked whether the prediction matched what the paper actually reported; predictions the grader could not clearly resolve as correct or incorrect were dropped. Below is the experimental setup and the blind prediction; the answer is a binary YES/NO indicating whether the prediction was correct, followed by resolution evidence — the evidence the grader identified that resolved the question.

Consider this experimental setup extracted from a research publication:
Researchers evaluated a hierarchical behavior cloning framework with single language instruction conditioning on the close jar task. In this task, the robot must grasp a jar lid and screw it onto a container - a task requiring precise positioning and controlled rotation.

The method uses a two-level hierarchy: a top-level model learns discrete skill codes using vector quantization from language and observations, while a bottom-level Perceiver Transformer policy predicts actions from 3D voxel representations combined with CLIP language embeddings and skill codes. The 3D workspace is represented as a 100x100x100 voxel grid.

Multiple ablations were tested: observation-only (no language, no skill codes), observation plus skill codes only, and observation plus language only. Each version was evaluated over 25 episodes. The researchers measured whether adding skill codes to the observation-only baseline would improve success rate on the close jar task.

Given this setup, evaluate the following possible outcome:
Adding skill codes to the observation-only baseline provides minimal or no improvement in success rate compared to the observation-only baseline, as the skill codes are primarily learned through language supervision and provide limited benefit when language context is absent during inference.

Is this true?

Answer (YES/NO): YES